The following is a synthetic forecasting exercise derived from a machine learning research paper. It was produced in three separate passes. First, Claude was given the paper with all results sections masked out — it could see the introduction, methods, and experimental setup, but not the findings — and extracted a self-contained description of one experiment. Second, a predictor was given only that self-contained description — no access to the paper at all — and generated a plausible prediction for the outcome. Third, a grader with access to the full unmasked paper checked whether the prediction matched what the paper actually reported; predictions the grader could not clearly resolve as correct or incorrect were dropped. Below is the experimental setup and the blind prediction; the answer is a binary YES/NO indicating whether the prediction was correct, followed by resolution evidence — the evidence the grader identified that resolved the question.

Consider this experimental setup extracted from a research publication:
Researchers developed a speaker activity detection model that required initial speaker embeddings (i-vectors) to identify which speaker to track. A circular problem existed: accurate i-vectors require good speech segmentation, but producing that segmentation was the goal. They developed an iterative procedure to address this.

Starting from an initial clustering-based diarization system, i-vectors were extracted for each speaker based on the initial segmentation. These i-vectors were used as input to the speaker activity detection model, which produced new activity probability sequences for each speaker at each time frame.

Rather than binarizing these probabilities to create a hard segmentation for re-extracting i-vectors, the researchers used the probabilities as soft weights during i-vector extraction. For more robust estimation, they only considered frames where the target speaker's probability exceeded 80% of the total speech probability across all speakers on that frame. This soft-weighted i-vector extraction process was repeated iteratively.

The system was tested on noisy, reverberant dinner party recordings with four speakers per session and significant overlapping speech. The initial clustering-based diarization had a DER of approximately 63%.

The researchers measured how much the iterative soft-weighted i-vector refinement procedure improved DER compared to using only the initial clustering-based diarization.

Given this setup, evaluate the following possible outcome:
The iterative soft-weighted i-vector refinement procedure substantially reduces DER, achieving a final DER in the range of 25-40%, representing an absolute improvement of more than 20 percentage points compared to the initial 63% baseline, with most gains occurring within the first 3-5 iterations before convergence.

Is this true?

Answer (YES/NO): NO